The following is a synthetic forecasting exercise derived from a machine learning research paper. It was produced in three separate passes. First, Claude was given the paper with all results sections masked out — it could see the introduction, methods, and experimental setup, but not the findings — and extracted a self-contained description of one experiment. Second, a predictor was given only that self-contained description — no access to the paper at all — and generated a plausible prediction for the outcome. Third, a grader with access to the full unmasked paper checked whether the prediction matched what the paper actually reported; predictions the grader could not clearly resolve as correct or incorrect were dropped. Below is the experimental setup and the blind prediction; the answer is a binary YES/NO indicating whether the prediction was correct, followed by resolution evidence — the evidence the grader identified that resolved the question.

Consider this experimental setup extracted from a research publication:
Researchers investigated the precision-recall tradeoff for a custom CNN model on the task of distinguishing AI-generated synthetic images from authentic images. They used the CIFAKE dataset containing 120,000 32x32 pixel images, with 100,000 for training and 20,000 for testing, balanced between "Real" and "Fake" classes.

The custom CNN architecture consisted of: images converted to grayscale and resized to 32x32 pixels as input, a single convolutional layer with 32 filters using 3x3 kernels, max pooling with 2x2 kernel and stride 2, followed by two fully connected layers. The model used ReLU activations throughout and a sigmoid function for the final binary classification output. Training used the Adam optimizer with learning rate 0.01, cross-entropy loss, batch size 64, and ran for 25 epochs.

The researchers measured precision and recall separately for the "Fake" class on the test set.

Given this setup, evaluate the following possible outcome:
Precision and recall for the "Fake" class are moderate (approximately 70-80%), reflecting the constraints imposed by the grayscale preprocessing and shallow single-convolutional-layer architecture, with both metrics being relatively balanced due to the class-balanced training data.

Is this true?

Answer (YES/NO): NO